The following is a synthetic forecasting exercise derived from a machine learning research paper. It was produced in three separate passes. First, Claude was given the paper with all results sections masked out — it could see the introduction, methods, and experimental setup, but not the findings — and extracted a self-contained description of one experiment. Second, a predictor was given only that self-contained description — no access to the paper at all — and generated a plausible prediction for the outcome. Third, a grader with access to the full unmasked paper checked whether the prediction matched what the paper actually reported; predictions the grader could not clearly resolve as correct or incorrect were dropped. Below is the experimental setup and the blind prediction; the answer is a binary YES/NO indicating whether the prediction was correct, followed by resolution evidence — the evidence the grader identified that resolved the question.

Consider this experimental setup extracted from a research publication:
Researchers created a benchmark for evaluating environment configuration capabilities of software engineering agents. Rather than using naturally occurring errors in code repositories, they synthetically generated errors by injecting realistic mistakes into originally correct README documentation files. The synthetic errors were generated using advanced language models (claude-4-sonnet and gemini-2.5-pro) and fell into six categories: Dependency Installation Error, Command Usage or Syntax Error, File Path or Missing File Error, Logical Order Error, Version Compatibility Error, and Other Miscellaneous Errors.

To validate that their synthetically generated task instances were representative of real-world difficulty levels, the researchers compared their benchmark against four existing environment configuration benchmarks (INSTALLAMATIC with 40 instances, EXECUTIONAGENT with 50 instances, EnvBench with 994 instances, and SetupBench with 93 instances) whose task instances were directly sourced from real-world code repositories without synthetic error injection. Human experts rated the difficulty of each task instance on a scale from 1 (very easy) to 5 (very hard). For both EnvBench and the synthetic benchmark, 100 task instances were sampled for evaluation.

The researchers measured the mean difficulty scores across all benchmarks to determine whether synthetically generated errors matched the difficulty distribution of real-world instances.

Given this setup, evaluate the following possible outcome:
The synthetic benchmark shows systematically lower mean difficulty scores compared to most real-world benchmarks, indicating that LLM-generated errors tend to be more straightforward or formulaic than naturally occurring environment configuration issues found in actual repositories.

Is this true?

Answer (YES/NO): NO